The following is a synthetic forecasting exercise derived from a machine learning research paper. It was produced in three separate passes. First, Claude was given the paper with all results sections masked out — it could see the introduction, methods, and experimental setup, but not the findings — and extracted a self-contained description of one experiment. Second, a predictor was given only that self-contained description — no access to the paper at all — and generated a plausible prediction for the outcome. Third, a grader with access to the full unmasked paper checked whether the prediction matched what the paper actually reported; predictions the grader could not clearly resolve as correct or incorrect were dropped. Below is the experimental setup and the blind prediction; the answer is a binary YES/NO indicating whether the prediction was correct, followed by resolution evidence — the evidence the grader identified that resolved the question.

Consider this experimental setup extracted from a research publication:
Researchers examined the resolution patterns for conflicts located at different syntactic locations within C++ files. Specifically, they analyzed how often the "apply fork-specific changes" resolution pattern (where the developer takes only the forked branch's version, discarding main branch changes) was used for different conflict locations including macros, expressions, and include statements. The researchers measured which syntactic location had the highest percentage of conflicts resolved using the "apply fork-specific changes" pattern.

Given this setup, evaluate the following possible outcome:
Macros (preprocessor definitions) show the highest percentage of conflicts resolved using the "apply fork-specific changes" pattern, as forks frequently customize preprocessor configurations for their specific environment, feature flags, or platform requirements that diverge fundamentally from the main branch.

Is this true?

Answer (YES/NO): YES